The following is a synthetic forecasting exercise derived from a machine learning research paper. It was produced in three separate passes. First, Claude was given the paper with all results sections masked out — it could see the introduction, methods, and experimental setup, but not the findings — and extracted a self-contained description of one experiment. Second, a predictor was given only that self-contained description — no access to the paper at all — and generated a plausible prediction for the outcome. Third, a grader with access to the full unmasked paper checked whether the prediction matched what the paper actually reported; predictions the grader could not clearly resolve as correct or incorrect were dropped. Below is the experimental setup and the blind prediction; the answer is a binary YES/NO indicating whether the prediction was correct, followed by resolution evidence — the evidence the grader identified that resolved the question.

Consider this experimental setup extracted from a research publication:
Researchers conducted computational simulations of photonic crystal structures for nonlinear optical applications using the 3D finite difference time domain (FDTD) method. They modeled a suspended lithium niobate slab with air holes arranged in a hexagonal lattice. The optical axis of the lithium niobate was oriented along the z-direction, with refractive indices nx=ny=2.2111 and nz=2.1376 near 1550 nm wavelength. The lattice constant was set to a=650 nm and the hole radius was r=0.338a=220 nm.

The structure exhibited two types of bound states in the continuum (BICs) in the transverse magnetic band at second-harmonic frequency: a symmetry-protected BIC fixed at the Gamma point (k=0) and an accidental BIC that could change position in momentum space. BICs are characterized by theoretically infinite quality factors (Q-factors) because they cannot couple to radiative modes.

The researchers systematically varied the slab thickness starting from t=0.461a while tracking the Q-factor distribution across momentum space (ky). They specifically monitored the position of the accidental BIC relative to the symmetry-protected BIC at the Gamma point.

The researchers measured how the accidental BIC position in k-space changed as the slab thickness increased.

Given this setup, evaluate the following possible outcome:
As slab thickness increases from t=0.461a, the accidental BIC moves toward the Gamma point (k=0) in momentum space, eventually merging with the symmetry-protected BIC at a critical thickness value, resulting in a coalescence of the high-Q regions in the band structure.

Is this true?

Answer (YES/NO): YES